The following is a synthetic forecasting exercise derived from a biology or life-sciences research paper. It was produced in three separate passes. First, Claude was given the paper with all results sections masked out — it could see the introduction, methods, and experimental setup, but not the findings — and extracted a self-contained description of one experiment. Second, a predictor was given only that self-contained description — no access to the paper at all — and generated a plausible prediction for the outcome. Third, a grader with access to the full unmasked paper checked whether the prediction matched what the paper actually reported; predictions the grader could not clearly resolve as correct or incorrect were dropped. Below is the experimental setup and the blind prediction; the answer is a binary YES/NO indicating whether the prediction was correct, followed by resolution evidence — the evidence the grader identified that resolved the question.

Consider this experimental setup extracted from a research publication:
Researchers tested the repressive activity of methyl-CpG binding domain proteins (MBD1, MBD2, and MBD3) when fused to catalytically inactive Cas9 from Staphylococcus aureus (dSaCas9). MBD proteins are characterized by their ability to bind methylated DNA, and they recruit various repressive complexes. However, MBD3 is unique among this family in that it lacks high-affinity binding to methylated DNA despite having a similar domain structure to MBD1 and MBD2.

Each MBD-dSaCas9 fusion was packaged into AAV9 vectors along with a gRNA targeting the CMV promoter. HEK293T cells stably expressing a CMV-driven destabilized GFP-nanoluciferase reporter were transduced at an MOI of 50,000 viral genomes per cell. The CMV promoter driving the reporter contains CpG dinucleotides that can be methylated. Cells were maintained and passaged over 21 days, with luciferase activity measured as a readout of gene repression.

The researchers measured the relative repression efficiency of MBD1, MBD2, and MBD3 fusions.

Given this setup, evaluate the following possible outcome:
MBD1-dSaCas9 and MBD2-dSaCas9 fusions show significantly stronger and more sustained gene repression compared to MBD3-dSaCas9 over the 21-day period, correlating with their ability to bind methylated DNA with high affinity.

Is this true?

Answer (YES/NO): YES